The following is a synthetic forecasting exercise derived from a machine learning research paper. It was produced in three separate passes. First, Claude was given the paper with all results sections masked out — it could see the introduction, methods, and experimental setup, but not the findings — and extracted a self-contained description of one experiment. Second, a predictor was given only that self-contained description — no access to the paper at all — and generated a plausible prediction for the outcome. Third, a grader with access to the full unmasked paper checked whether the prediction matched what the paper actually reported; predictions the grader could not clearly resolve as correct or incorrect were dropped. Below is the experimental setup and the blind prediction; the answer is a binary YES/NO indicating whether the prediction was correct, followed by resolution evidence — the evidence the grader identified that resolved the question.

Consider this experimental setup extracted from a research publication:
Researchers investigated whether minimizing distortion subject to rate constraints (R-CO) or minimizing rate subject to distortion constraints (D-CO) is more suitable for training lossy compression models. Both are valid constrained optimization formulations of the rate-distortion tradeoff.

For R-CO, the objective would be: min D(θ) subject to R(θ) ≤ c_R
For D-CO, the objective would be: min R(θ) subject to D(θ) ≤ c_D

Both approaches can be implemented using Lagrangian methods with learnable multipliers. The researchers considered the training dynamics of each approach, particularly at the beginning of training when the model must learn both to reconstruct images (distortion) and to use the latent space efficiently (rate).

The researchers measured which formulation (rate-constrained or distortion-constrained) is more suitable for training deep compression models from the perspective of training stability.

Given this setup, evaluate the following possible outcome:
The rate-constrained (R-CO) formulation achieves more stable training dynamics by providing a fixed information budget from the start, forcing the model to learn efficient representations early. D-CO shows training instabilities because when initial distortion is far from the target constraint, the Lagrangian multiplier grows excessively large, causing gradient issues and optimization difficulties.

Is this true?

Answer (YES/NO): NO